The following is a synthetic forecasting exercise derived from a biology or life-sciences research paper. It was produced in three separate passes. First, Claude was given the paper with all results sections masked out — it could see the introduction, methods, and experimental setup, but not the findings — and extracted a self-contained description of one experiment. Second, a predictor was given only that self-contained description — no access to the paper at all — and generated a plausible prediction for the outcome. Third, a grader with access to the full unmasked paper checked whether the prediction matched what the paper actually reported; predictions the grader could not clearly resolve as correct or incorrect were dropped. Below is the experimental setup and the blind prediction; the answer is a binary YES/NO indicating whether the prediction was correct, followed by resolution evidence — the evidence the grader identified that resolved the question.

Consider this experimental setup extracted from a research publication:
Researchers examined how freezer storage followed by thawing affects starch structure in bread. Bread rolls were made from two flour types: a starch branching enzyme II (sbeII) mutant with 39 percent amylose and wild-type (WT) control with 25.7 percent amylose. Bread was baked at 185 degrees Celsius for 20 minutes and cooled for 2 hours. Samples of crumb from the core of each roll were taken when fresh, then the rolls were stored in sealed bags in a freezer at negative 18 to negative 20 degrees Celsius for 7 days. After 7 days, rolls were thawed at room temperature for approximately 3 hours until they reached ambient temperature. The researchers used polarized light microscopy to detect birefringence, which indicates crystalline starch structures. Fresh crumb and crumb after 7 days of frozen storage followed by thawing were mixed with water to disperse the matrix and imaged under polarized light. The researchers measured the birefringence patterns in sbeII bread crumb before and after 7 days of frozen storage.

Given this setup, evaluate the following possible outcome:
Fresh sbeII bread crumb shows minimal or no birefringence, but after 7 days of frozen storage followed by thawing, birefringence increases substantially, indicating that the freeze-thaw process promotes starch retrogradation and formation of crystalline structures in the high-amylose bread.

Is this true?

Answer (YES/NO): NO